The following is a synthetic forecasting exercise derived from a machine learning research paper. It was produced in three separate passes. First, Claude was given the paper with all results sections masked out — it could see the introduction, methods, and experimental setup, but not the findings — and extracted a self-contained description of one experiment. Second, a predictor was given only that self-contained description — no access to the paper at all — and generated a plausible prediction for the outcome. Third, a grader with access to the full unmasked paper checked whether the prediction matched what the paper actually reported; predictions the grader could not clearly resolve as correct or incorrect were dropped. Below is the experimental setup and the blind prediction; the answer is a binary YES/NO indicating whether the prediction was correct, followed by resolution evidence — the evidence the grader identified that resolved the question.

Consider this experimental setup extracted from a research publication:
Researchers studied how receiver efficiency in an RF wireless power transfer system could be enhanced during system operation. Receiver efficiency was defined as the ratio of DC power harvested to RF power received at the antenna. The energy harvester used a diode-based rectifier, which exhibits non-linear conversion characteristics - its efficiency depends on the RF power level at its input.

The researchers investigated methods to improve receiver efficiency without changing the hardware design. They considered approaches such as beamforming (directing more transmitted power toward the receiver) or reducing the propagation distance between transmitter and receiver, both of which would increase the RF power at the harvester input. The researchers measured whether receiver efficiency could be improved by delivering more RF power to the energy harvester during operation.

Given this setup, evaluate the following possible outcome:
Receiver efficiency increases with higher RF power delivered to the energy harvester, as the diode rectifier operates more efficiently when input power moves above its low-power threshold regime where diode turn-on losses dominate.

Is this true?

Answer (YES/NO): YES